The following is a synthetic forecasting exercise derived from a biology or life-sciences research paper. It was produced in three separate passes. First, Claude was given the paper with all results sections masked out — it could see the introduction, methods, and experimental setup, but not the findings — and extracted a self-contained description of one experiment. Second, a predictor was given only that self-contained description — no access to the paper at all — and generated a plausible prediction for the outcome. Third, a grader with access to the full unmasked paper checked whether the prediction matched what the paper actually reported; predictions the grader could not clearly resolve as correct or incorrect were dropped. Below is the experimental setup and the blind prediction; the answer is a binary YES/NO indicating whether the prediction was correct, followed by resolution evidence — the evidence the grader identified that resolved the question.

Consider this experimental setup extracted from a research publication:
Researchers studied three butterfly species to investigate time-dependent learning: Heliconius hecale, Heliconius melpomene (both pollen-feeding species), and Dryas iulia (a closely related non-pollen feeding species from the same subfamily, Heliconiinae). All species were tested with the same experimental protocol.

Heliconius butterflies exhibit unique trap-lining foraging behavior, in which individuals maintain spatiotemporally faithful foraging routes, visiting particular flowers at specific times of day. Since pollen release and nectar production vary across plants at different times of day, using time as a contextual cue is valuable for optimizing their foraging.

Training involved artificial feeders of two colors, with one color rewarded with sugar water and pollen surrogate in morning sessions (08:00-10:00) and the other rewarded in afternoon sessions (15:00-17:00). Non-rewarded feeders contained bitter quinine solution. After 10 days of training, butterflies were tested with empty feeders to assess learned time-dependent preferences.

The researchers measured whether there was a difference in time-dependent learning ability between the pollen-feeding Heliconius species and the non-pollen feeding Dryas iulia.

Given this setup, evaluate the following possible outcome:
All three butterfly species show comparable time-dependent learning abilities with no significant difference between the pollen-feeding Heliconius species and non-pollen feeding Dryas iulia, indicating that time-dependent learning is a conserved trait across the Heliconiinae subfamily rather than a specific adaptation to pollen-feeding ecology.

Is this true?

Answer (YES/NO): NO